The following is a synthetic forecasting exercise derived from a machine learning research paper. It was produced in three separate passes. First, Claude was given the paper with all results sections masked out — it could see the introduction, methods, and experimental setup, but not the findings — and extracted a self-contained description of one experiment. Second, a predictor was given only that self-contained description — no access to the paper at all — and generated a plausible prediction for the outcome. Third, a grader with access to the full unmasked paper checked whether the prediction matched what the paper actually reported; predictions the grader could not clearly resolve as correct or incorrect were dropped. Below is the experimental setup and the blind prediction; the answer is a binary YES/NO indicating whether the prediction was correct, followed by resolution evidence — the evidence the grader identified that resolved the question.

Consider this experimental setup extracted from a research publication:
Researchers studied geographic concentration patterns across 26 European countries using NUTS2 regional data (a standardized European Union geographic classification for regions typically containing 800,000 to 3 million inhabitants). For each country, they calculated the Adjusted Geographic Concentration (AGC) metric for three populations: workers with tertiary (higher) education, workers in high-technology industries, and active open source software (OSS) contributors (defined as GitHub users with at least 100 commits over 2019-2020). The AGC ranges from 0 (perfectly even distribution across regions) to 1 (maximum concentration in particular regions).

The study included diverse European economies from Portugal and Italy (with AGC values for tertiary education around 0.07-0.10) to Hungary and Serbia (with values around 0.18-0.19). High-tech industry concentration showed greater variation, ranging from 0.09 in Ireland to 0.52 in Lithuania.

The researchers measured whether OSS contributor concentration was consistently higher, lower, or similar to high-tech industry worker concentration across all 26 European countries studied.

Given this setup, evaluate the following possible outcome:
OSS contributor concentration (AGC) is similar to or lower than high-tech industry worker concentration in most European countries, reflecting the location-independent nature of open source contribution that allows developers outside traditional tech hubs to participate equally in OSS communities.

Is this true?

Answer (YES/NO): NO